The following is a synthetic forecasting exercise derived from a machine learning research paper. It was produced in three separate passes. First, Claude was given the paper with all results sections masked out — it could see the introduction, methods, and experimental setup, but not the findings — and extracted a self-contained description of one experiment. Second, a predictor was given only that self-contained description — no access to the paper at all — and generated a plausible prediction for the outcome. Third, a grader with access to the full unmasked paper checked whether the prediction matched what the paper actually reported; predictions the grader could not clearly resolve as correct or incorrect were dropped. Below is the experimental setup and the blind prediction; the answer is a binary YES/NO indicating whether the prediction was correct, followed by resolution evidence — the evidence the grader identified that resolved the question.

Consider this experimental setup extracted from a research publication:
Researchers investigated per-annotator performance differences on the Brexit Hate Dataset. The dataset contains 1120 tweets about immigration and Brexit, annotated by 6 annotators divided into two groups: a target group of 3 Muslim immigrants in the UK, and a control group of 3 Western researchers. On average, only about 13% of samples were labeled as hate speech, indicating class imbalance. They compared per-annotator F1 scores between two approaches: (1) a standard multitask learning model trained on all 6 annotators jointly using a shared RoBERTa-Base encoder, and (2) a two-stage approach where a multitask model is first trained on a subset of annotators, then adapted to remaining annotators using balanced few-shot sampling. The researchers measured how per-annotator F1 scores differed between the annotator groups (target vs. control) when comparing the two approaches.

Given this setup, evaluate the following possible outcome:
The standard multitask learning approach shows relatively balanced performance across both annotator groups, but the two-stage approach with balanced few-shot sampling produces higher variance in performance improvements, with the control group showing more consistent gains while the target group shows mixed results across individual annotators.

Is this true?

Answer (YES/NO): NO